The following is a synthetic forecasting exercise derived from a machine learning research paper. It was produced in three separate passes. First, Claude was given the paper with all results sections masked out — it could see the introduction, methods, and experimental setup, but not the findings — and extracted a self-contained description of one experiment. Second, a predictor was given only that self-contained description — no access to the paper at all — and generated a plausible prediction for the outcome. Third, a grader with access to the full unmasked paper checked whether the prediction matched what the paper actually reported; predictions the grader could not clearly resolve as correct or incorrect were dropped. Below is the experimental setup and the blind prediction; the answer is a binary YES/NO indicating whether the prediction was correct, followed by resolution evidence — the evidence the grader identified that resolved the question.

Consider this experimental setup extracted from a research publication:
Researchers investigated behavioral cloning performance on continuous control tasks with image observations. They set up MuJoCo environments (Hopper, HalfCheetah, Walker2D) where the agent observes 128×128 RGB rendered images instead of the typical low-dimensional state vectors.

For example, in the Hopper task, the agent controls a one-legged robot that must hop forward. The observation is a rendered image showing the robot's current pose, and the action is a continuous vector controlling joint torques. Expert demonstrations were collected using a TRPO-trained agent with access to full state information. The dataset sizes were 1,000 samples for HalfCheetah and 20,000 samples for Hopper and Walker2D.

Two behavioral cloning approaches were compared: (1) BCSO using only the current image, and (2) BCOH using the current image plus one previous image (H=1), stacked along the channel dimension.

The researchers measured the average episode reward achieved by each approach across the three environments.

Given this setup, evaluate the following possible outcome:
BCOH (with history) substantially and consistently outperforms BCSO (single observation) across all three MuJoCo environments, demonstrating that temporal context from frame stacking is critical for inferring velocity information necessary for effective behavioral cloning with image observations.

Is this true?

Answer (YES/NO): YES